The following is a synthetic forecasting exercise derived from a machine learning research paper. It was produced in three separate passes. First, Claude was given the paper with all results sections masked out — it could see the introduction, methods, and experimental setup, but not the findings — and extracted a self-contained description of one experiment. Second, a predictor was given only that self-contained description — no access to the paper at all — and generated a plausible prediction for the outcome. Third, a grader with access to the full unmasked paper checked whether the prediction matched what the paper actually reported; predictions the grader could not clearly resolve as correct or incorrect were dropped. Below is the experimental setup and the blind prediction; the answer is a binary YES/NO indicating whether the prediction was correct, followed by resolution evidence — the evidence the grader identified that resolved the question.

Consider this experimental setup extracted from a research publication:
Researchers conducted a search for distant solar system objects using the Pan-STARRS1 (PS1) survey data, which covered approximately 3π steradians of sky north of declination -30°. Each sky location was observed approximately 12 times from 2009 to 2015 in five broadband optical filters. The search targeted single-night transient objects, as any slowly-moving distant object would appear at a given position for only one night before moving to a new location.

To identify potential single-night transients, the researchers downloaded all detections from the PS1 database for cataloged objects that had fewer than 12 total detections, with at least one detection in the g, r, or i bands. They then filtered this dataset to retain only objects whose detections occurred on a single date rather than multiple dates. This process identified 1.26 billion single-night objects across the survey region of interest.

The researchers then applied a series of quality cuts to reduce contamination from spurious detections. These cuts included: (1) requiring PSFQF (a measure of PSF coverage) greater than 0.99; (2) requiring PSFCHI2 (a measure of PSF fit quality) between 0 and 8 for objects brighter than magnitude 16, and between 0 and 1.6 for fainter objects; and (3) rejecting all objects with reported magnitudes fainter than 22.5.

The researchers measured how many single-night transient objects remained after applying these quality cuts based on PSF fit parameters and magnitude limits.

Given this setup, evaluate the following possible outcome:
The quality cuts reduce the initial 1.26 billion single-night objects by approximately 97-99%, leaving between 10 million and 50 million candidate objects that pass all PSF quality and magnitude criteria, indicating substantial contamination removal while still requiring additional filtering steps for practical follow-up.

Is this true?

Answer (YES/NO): NO